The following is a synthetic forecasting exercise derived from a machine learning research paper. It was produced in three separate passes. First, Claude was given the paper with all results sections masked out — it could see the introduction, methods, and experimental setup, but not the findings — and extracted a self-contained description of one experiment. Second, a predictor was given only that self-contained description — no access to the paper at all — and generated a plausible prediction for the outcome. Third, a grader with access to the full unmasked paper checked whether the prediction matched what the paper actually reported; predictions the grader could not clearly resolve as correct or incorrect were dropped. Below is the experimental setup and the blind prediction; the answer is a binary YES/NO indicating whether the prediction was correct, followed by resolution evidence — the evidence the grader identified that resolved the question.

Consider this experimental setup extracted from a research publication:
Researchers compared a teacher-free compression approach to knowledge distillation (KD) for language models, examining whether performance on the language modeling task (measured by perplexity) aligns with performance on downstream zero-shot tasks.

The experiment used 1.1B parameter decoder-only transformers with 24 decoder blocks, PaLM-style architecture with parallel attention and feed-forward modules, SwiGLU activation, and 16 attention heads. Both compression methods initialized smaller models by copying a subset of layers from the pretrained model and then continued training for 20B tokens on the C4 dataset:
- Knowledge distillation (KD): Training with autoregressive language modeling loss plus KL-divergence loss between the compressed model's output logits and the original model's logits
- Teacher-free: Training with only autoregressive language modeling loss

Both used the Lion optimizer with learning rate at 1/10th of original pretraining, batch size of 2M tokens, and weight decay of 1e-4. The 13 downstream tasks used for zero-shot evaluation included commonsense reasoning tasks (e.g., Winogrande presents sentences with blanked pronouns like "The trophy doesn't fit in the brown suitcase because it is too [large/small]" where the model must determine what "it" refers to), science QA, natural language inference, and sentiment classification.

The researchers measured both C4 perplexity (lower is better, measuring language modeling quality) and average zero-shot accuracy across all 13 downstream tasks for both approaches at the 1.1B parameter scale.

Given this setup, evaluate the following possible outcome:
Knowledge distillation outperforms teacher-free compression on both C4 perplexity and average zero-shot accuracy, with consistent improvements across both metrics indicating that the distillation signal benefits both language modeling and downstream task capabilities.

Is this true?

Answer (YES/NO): NO